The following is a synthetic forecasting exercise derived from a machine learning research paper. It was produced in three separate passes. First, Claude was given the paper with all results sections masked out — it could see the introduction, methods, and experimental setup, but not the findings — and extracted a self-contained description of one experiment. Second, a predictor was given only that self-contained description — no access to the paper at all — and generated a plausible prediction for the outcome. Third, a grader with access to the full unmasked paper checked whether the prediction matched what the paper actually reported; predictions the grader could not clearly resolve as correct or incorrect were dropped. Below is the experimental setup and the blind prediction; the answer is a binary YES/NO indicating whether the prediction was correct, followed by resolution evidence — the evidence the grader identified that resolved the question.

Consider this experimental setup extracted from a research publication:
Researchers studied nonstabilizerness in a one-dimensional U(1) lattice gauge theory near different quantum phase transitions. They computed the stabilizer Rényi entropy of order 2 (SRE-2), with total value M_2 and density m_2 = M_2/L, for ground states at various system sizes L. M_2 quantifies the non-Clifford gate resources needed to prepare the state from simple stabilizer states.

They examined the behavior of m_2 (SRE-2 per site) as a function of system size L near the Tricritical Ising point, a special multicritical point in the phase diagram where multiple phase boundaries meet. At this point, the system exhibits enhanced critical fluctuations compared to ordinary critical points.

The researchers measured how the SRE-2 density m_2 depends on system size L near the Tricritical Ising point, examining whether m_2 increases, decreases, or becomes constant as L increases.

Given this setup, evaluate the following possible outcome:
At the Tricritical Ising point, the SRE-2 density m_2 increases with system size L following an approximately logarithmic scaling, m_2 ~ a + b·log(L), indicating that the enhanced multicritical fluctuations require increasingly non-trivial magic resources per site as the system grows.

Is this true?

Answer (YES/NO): NO